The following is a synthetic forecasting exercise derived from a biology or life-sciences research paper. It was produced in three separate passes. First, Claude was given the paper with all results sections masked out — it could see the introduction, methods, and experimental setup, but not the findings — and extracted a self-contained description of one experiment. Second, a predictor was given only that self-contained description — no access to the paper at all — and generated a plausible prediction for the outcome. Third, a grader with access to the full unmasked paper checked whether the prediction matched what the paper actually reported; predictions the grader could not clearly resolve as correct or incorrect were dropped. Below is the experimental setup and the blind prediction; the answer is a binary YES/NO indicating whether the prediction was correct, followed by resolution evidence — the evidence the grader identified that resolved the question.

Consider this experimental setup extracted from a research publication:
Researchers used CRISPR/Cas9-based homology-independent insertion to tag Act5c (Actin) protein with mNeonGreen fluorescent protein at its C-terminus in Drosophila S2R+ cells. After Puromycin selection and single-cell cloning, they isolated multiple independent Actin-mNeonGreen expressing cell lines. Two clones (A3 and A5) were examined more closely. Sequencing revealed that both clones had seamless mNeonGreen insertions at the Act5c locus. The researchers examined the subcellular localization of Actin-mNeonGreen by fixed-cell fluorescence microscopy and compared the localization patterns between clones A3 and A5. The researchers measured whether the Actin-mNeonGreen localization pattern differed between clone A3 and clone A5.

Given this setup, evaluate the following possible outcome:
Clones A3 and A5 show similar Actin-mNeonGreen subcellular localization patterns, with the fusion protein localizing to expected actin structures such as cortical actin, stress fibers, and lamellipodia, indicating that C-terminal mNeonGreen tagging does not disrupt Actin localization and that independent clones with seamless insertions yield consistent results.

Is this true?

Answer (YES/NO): NO